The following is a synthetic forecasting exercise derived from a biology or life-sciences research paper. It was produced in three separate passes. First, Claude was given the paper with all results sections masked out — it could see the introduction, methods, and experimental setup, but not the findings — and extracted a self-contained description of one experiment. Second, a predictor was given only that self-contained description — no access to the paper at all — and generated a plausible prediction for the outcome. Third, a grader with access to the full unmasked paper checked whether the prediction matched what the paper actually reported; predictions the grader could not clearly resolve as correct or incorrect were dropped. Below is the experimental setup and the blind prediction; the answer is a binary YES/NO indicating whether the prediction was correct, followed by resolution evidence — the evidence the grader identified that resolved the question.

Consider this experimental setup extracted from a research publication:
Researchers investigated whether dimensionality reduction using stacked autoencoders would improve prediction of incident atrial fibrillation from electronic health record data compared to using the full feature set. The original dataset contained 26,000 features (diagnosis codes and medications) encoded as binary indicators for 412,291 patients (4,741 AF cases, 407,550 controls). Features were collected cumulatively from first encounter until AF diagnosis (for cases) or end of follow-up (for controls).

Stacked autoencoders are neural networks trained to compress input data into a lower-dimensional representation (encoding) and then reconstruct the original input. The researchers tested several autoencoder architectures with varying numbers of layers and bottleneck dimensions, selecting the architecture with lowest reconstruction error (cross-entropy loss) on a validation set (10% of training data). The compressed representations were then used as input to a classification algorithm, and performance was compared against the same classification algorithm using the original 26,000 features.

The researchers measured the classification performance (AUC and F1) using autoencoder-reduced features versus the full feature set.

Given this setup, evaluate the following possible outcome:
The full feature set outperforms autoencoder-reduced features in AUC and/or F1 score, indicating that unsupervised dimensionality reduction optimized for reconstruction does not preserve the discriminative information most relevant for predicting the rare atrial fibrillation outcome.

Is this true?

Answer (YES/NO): YES